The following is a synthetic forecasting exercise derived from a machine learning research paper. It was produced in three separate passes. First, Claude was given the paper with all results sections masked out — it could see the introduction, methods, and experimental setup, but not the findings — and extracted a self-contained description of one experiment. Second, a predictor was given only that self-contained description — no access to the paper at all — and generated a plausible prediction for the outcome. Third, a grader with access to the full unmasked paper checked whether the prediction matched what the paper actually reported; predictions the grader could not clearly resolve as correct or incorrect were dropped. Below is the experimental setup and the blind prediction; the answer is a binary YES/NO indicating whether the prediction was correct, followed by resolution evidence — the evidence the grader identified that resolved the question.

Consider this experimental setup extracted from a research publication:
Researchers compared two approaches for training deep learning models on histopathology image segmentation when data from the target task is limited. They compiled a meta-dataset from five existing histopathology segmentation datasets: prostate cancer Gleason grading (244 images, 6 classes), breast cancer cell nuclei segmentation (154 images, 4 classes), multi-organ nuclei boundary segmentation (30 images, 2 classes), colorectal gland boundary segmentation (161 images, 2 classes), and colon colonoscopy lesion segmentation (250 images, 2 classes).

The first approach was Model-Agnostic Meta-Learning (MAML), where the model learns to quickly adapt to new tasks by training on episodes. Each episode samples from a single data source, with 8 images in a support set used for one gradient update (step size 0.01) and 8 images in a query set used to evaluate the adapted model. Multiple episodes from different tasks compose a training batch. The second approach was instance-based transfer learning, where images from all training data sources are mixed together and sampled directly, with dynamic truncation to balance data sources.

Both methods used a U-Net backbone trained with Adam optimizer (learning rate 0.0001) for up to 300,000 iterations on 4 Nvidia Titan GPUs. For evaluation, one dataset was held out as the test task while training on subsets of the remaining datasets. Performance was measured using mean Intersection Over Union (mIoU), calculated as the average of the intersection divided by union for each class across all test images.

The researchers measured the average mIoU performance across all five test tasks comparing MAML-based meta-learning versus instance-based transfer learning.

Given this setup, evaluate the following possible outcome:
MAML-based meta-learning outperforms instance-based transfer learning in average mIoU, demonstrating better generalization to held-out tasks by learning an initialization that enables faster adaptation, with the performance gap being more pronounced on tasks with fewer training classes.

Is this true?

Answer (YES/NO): NO